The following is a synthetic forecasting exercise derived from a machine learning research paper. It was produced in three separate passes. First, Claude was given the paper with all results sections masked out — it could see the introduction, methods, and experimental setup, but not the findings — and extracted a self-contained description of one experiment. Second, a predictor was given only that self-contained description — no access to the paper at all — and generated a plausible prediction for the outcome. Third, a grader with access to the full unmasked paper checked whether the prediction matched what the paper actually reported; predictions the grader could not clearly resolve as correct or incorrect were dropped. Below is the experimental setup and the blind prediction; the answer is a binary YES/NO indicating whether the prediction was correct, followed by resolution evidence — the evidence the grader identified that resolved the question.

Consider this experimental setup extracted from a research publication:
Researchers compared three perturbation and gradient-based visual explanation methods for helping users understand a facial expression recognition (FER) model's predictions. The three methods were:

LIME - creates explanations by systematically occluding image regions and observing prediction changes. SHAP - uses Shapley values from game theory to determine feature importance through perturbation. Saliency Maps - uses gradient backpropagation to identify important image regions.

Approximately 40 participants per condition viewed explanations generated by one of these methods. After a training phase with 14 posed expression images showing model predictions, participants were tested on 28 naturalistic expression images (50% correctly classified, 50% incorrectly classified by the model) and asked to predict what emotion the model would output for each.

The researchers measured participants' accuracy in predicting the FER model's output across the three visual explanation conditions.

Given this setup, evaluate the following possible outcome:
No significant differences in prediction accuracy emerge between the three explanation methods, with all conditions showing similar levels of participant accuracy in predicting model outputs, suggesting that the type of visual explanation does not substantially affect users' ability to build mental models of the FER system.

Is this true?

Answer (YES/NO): YES